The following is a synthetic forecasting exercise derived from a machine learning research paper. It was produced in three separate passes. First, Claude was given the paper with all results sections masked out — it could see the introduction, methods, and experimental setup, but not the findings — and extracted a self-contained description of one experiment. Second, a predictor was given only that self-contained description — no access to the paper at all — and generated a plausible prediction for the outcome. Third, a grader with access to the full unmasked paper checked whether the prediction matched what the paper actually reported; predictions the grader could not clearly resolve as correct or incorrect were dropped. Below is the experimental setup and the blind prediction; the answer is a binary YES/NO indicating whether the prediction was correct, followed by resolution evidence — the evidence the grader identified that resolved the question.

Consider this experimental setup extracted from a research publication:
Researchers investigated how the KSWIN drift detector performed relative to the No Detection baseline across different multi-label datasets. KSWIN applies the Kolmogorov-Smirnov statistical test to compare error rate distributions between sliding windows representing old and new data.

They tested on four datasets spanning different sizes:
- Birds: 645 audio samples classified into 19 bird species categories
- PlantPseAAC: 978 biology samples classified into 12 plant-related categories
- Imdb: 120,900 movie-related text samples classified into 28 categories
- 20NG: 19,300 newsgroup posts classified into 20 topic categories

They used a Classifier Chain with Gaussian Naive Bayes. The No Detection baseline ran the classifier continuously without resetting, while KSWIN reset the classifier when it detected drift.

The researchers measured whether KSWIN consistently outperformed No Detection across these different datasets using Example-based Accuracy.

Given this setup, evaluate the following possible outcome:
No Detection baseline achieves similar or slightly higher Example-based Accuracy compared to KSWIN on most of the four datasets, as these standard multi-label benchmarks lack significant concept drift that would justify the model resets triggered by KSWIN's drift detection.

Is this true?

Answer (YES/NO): YES